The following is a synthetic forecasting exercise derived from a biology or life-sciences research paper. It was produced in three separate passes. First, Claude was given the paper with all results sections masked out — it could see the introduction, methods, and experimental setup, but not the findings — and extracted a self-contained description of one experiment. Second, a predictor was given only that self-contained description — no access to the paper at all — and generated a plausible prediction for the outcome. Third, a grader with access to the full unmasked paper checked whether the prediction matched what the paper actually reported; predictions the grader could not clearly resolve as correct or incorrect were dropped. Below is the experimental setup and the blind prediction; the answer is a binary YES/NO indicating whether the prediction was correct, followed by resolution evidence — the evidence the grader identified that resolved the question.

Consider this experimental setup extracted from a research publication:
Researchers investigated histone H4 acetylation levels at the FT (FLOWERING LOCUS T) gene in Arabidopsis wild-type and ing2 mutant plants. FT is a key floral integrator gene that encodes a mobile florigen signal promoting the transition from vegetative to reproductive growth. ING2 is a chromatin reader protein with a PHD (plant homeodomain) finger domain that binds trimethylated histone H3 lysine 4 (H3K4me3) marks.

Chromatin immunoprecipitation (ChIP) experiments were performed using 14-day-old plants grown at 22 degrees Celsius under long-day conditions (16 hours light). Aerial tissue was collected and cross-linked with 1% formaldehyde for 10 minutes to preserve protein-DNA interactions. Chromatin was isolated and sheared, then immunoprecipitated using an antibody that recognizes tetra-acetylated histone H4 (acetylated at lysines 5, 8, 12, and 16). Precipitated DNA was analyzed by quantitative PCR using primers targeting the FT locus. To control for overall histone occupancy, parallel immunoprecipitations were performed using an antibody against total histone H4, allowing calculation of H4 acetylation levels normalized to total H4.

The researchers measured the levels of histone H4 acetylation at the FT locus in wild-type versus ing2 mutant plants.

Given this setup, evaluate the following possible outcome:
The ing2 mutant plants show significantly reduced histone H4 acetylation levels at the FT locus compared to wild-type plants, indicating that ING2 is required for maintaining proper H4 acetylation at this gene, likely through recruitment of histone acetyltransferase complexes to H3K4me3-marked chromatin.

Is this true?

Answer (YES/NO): YES